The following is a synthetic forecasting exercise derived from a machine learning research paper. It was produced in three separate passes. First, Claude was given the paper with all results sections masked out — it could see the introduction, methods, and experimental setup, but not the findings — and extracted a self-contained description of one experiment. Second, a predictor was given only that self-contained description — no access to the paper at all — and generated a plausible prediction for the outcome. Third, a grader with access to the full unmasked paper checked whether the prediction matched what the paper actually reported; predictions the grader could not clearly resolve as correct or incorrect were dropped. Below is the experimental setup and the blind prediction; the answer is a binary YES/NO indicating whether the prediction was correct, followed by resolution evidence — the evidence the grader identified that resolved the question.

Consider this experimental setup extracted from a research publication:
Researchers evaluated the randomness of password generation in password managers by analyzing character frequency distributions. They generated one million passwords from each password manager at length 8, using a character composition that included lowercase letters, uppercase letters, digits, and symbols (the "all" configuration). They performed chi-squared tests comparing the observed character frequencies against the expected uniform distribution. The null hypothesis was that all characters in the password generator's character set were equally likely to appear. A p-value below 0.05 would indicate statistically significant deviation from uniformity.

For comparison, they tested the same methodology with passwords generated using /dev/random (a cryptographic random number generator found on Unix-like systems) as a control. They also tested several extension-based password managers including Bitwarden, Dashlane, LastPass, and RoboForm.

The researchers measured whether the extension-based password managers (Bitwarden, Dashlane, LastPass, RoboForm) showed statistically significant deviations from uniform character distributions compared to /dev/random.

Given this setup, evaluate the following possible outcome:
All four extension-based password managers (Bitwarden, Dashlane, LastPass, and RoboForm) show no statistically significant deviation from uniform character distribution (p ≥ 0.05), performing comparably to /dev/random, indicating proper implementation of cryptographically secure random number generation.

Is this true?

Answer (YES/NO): NO